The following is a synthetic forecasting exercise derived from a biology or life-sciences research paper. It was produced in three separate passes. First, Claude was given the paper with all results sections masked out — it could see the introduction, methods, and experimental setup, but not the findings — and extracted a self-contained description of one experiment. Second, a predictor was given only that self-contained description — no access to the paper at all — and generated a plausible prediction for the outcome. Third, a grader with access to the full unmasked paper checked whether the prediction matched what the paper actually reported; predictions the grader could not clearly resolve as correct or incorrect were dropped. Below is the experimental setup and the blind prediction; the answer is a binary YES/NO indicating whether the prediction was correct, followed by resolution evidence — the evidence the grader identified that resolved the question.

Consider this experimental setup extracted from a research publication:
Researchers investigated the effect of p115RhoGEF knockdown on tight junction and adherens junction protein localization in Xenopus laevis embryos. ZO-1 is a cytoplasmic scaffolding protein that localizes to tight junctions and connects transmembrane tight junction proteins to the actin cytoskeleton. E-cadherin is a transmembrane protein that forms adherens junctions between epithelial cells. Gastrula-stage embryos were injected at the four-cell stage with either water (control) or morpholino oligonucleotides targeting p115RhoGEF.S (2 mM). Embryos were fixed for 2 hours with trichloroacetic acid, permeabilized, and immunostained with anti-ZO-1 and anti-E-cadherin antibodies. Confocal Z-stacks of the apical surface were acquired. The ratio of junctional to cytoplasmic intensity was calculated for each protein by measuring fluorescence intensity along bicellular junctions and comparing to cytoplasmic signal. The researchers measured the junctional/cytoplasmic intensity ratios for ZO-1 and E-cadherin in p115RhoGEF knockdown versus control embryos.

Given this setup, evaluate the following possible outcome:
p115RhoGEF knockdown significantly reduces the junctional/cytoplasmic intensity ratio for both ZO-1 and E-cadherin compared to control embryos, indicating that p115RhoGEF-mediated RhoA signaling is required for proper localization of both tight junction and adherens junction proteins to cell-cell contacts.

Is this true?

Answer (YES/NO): YES